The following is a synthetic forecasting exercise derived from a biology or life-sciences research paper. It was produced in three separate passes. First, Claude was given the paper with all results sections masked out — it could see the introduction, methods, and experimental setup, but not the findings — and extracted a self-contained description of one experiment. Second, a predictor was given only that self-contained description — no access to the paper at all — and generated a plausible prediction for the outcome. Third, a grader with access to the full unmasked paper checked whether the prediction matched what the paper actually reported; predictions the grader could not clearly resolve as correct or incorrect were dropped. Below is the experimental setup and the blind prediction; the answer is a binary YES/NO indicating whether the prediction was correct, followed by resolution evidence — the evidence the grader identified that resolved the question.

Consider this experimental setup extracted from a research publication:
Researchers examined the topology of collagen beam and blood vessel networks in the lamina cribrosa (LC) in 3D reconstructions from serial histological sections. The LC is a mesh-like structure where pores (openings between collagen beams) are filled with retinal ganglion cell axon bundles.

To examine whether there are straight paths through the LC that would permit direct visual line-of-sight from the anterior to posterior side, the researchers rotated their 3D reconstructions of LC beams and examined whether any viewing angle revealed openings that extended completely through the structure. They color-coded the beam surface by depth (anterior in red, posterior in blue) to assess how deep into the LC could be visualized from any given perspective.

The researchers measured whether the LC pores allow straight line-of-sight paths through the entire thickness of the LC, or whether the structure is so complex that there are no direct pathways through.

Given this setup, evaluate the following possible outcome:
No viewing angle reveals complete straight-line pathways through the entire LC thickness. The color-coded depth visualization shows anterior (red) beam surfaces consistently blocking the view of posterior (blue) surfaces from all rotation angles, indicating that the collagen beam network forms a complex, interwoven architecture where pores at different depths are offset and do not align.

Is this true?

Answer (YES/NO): NO